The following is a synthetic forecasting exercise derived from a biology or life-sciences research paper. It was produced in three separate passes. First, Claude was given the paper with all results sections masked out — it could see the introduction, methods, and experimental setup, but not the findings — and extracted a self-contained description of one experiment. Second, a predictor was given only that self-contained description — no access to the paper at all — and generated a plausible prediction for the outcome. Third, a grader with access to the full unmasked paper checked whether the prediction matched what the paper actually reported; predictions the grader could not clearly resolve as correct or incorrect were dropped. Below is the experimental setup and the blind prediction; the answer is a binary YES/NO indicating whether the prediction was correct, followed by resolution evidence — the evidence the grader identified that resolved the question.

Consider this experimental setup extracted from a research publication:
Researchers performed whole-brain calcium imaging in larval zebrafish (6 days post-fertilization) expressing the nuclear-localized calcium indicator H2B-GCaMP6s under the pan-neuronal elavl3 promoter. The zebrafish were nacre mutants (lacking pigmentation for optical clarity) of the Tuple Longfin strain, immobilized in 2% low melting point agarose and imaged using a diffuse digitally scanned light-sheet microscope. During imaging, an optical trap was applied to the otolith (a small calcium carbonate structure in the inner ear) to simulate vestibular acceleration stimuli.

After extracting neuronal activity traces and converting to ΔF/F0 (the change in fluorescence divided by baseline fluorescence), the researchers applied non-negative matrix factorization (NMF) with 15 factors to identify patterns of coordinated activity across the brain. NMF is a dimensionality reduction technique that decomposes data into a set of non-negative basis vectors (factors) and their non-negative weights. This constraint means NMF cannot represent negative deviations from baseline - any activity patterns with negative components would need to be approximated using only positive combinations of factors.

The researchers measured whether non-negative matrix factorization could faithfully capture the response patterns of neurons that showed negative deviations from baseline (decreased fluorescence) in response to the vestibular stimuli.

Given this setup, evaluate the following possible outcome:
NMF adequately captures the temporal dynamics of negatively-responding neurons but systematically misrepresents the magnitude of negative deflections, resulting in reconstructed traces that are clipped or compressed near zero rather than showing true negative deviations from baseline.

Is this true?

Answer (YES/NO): NO